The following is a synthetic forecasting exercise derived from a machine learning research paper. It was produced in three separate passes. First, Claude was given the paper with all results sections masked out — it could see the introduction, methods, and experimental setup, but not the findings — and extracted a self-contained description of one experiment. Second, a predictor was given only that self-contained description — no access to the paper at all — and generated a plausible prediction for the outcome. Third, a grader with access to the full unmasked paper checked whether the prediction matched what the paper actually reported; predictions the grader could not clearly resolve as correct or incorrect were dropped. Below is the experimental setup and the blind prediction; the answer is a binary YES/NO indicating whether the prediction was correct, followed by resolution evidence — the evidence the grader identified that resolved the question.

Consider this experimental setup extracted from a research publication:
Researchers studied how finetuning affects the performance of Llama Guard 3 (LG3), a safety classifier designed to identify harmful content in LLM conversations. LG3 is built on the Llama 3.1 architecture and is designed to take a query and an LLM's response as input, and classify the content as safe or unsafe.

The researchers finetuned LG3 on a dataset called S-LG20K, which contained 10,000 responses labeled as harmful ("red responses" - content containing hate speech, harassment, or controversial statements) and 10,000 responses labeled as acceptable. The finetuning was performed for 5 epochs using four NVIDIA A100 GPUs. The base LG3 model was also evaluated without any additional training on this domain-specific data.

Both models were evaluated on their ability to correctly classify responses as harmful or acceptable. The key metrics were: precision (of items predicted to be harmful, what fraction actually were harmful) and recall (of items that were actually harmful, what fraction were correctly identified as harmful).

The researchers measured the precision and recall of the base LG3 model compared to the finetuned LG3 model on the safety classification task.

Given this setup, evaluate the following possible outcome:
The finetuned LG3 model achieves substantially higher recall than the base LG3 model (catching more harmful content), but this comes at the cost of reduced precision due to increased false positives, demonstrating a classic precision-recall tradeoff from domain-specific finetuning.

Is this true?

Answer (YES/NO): YES